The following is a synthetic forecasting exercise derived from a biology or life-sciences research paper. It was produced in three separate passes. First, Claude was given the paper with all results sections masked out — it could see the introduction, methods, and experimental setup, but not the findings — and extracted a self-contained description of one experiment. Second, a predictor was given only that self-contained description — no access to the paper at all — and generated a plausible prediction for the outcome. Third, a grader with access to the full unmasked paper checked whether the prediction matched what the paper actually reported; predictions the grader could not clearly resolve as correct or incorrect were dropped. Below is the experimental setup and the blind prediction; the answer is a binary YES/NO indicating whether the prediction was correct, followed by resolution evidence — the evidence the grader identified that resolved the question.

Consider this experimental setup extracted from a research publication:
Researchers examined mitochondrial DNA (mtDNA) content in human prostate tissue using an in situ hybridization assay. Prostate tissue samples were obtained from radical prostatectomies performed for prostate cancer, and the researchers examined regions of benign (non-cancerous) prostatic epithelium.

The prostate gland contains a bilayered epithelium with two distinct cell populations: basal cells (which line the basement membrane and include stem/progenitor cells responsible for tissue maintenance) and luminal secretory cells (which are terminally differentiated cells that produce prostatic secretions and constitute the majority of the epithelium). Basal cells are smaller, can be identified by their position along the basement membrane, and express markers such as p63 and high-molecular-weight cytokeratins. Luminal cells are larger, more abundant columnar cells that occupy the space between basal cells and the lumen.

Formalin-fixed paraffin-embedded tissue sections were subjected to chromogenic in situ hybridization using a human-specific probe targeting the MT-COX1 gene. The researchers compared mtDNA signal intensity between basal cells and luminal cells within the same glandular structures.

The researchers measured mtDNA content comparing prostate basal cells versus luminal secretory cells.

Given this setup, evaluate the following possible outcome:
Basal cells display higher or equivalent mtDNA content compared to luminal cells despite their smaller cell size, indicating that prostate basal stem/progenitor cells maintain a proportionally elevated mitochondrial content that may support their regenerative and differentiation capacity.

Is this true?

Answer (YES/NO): YES